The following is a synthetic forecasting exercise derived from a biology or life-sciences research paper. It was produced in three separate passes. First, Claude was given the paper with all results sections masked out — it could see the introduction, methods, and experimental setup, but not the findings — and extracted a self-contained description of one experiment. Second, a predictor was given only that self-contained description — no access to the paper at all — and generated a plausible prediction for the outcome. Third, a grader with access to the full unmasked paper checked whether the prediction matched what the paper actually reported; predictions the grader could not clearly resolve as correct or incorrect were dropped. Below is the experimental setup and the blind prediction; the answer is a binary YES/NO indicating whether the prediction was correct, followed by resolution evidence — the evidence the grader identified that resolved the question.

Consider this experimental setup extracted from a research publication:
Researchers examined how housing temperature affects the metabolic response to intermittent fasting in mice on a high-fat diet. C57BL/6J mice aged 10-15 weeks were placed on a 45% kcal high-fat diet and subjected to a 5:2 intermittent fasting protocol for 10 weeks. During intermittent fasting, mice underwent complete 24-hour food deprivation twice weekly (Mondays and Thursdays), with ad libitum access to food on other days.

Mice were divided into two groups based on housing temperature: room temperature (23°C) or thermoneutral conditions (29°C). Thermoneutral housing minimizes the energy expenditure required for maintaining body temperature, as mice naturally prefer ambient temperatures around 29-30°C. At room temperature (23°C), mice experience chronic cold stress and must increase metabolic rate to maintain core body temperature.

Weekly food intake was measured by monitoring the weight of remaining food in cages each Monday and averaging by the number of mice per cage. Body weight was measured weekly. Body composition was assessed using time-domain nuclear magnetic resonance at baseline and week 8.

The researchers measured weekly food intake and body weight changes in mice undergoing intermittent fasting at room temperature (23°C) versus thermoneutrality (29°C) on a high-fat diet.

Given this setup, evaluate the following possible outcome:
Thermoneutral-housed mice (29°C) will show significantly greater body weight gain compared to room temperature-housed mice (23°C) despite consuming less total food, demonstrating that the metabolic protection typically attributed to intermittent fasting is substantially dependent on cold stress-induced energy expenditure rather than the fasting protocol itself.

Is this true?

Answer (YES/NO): NO